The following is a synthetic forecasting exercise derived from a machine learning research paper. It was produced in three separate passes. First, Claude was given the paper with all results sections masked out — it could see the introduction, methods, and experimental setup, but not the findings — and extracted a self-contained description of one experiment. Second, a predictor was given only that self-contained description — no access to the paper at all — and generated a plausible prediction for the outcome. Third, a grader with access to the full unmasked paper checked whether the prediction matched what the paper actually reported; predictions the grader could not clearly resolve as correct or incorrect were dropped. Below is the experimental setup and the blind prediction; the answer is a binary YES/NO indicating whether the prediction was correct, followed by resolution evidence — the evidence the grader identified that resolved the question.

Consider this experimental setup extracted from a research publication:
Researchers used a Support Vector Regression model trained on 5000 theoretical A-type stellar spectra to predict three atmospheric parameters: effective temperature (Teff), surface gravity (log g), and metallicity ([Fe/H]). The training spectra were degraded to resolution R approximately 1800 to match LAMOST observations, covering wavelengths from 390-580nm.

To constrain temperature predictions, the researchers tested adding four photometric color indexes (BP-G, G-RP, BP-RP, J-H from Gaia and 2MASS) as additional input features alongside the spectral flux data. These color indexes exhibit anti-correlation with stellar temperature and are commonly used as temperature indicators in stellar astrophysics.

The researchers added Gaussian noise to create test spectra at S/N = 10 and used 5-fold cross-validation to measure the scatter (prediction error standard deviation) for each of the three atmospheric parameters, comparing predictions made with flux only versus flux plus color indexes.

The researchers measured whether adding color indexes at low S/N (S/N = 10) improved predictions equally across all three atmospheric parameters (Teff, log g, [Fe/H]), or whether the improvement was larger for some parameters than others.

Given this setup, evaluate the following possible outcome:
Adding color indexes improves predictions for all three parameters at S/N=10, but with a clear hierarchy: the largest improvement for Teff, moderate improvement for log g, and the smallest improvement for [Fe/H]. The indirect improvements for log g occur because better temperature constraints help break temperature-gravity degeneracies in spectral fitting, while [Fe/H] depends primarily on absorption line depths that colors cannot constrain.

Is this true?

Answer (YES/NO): YES